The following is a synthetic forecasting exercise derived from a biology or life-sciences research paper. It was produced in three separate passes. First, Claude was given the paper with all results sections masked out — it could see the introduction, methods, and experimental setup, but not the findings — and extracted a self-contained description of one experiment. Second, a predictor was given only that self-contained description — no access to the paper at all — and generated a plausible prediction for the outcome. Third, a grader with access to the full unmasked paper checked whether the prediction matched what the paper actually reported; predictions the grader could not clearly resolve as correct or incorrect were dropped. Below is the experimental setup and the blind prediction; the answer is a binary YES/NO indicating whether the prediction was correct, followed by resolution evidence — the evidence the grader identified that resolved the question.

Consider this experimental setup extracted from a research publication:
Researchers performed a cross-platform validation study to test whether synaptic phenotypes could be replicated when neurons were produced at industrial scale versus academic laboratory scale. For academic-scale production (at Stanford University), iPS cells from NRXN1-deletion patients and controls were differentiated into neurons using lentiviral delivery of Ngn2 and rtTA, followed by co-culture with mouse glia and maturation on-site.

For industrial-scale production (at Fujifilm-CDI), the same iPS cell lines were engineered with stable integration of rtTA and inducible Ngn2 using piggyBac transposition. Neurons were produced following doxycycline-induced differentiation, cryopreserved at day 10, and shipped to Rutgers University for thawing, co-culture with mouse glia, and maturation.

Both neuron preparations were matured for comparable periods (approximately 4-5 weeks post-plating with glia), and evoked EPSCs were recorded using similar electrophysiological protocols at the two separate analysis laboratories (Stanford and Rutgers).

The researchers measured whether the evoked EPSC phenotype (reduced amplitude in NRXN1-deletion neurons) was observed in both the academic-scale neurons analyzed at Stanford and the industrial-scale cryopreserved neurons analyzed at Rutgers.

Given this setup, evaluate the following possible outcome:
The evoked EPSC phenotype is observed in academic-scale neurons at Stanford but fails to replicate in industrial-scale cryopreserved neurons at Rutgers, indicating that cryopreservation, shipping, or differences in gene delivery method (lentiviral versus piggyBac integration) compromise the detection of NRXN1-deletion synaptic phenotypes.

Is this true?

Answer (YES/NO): NO